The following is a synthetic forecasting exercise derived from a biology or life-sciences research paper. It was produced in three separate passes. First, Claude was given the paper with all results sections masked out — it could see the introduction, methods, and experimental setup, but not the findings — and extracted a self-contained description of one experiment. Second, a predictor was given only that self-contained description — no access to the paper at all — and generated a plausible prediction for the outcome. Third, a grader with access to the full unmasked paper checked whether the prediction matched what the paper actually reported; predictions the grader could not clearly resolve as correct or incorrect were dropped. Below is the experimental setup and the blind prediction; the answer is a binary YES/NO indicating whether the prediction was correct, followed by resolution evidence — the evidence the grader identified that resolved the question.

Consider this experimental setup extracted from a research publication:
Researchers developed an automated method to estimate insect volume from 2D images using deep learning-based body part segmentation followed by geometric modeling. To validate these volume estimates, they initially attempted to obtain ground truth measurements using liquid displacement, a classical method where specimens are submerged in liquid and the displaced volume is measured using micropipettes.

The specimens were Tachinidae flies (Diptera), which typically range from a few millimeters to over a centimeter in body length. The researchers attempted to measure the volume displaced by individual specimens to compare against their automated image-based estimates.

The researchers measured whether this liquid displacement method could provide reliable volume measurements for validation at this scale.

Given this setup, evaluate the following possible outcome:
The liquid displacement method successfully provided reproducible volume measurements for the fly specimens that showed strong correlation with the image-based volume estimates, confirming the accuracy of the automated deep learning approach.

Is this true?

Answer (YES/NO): NO